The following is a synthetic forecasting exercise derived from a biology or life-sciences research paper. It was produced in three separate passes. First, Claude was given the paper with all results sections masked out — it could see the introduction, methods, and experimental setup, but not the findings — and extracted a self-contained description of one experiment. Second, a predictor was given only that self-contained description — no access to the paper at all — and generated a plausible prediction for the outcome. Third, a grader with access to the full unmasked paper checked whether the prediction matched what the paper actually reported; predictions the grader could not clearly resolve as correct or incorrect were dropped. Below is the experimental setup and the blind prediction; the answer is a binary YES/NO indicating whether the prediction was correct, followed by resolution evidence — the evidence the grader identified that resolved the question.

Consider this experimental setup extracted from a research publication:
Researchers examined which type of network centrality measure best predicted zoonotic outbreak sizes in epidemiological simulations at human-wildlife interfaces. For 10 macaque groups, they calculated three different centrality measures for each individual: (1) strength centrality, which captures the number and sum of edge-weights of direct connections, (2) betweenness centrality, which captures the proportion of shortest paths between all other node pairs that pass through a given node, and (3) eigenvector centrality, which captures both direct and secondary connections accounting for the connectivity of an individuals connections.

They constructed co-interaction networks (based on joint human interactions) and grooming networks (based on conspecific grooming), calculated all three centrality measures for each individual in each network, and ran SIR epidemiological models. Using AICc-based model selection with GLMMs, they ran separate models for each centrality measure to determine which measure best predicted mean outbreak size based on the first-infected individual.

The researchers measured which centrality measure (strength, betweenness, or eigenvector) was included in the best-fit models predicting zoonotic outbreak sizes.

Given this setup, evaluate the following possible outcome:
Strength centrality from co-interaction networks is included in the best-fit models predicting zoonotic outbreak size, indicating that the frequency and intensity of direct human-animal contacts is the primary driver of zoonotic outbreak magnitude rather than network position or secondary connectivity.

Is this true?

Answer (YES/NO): YES